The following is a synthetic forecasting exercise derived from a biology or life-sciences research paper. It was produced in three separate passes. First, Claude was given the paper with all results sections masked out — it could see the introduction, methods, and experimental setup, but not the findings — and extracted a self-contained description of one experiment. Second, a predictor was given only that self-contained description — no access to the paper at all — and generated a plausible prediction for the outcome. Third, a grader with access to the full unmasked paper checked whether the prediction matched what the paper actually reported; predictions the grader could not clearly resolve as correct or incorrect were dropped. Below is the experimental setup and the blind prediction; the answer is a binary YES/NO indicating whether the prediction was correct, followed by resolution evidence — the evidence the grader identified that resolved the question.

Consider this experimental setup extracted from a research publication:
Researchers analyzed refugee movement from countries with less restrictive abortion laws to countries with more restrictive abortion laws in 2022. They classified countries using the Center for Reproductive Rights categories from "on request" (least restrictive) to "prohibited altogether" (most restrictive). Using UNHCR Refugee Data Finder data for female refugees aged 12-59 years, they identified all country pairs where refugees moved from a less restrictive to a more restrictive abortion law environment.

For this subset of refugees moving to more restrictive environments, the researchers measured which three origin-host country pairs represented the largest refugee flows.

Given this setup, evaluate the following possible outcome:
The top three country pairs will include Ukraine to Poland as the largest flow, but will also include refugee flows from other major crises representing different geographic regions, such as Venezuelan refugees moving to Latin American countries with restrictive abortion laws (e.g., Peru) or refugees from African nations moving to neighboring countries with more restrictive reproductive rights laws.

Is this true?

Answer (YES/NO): NO